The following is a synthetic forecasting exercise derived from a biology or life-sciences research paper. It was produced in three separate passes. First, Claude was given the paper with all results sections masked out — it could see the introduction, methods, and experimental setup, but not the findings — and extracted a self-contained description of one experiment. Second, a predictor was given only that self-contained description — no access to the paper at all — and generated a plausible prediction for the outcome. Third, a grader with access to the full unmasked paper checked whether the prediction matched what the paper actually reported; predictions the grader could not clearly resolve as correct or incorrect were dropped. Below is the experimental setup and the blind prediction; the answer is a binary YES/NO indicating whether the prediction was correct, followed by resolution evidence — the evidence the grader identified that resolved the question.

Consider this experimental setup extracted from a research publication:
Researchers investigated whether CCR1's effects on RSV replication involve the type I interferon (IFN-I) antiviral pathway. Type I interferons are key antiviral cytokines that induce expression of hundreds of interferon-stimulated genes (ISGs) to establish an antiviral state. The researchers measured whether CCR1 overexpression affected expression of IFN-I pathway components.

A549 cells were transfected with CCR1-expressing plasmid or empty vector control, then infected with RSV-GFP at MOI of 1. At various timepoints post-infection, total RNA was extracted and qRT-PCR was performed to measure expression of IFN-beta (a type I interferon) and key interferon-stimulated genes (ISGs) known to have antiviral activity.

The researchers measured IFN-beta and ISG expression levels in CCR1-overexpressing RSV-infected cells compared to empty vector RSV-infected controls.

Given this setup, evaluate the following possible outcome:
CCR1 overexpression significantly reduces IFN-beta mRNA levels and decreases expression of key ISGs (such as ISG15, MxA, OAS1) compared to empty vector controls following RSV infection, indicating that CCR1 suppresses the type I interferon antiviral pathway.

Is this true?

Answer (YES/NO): NO